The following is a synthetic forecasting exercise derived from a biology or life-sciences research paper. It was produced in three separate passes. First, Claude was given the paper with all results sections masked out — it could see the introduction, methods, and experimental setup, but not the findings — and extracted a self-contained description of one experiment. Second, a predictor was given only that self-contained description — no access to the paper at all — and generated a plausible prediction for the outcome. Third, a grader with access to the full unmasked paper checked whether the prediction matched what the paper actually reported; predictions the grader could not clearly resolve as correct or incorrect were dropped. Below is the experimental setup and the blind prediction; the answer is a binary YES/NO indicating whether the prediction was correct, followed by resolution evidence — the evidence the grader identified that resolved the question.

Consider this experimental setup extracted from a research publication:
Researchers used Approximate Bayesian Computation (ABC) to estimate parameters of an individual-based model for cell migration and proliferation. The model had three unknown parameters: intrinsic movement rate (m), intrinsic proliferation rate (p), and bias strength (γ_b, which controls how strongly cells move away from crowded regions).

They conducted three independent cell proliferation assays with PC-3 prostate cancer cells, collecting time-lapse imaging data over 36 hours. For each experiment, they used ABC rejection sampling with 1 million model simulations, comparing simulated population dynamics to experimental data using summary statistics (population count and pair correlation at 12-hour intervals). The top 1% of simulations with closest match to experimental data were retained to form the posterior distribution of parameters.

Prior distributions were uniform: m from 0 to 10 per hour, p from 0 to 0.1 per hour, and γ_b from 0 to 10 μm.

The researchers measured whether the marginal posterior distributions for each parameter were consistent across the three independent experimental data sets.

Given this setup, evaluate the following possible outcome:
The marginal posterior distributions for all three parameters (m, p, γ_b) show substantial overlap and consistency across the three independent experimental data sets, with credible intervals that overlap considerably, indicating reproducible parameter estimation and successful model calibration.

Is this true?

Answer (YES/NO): YES